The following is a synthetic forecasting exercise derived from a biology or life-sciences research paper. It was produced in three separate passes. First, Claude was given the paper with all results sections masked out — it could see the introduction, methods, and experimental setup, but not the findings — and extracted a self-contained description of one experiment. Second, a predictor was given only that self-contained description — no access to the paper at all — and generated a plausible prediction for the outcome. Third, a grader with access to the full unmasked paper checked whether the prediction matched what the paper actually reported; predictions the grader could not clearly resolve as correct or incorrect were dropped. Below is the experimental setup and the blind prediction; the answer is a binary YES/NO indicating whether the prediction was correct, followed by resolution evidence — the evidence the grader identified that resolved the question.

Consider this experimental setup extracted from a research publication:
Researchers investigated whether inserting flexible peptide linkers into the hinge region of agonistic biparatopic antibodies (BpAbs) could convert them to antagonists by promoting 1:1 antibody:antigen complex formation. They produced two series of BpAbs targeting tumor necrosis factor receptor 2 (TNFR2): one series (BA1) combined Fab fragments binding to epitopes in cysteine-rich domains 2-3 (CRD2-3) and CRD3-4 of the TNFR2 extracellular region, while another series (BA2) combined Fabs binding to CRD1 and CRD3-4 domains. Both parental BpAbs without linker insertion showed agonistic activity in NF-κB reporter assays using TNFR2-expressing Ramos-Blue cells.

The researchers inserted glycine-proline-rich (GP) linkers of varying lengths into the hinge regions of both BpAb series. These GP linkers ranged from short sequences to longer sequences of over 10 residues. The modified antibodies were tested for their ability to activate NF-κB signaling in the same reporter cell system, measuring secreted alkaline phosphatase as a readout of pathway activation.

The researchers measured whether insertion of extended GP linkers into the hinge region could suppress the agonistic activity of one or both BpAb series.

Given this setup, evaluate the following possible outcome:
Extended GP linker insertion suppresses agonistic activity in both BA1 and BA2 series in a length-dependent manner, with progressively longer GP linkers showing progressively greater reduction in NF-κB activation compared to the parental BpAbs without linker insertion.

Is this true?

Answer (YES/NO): NO